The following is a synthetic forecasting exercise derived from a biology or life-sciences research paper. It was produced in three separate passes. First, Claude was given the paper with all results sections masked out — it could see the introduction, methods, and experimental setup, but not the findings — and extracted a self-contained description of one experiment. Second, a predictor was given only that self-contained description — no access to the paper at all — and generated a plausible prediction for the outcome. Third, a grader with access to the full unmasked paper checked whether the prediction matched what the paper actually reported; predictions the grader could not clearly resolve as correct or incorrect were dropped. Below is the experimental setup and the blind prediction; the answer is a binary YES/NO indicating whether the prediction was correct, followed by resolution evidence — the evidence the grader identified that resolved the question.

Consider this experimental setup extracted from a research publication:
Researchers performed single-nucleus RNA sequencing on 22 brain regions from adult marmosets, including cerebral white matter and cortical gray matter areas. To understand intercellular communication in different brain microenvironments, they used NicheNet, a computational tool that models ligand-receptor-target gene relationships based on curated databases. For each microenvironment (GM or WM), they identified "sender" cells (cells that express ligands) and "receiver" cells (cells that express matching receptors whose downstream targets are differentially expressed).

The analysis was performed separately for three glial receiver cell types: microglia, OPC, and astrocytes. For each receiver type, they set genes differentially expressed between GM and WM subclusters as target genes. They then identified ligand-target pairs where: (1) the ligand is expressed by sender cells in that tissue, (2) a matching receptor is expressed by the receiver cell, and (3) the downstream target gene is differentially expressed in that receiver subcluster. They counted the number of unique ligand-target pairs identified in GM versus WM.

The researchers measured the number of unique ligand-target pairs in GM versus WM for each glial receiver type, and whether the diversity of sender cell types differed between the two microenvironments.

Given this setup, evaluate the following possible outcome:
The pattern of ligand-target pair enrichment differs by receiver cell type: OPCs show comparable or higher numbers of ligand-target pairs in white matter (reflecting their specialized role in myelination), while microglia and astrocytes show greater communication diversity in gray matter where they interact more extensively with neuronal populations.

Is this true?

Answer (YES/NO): NO